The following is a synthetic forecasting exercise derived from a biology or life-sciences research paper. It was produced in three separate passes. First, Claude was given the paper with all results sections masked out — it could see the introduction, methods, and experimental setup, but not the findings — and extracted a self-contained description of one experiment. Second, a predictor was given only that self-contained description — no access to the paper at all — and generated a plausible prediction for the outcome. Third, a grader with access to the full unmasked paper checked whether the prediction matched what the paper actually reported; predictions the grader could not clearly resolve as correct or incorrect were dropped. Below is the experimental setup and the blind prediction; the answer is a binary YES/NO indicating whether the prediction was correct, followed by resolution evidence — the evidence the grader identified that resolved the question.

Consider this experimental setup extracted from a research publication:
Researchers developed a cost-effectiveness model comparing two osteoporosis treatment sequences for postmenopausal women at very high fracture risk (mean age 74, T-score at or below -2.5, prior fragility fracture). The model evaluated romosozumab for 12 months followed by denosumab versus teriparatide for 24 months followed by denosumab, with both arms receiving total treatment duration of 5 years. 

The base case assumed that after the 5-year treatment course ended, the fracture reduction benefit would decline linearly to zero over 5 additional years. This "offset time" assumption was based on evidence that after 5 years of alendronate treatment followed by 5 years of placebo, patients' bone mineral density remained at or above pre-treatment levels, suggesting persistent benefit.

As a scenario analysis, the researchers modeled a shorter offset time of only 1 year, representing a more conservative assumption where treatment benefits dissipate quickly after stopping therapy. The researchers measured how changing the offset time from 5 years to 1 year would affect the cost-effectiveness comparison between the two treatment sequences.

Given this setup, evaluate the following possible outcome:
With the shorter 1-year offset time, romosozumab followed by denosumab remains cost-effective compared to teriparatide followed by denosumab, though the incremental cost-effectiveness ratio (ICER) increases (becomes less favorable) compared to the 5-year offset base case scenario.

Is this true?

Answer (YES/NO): NO